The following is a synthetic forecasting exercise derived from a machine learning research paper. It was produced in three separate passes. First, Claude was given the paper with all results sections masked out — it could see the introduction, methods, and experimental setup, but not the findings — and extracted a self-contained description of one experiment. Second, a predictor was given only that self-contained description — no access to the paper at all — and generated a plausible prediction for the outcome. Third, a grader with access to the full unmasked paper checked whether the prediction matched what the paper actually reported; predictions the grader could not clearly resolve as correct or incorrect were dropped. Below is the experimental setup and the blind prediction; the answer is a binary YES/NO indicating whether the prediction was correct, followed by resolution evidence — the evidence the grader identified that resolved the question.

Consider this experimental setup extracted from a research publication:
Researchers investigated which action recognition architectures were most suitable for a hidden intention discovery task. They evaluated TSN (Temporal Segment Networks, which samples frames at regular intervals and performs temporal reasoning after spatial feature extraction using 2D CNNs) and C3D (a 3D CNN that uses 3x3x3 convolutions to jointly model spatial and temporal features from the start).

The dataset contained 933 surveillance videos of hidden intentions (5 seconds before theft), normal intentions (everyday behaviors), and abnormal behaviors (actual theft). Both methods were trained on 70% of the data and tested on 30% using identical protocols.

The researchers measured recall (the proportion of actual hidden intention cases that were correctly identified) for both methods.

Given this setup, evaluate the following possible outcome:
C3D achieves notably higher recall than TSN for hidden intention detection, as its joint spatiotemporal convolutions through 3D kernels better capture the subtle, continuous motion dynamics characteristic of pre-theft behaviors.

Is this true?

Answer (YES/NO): NO